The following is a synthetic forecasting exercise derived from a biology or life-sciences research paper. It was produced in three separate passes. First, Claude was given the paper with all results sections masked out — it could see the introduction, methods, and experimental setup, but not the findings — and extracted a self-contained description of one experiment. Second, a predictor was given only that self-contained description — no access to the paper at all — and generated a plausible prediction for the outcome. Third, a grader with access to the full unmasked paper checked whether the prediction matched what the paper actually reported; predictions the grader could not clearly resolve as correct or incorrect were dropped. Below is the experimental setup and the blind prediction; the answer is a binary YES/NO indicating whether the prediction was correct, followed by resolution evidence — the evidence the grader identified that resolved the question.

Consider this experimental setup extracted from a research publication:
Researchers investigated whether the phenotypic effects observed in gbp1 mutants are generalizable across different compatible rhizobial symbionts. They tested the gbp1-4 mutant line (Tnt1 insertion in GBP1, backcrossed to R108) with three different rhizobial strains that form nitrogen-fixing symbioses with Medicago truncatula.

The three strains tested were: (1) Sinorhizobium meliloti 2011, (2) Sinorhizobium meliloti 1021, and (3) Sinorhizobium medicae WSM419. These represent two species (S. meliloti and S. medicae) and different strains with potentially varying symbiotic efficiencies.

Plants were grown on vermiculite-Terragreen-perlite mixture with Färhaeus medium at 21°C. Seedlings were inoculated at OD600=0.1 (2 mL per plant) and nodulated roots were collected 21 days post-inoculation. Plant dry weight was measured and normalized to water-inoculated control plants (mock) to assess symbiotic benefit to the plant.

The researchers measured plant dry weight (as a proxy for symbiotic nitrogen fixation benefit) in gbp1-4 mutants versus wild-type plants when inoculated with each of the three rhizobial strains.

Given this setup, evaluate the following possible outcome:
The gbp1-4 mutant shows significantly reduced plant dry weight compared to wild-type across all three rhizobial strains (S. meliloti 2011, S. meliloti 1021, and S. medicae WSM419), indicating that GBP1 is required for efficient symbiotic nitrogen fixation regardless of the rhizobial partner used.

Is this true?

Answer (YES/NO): NO